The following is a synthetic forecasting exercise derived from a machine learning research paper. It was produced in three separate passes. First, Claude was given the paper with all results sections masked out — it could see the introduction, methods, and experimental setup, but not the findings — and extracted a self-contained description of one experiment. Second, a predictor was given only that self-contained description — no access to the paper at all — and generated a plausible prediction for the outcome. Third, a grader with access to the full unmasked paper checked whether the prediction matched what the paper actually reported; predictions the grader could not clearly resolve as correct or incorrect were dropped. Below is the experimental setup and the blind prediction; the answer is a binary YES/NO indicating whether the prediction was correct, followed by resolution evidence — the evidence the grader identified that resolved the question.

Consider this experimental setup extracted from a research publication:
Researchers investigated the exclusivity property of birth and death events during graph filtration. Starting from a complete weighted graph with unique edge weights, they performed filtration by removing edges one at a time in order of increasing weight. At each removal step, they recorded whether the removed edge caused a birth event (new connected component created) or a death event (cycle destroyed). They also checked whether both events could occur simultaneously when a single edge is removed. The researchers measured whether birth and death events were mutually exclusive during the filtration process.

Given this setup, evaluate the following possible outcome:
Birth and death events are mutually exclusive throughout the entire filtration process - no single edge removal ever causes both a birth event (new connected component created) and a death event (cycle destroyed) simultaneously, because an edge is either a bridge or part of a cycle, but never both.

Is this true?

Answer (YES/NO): YES